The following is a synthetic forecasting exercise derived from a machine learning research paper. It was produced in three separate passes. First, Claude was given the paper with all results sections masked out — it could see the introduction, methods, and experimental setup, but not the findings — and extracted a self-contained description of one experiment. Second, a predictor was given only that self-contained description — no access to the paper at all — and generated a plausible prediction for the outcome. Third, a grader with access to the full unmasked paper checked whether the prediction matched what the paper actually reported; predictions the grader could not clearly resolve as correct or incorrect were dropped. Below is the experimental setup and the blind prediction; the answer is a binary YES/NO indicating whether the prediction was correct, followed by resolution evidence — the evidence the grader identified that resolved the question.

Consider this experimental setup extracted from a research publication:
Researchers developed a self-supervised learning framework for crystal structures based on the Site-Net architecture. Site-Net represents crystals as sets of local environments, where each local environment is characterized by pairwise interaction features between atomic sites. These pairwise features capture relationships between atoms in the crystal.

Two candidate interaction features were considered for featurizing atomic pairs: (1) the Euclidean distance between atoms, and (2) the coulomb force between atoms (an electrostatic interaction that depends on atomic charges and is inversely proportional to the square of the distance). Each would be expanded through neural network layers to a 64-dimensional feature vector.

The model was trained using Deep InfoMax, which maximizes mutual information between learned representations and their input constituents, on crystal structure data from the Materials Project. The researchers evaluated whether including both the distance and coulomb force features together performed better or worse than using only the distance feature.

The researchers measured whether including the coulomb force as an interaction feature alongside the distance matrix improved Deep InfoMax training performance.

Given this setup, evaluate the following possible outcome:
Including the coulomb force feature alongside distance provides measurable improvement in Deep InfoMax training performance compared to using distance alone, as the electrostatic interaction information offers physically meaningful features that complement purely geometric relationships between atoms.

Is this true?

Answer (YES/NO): NO